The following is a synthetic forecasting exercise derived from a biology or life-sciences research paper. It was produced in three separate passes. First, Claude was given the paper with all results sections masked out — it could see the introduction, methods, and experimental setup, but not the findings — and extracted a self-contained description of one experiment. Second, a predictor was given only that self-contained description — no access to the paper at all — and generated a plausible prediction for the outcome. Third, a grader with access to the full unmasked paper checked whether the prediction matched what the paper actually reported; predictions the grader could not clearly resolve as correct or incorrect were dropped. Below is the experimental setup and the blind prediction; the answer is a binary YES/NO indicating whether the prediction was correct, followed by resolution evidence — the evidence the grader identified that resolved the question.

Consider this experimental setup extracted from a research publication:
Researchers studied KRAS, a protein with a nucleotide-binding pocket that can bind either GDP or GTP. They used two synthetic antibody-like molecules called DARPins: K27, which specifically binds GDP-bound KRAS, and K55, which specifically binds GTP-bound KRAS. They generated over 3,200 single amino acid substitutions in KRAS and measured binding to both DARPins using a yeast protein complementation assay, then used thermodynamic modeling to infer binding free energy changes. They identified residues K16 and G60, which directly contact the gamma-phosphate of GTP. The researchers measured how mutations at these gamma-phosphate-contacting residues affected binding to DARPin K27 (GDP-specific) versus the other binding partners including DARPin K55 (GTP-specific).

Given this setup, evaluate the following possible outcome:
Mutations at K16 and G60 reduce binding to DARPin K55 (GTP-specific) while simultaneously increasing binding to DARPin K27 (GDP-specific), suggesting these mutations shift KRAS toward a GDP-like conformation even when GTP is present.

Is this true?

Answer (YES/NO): YES